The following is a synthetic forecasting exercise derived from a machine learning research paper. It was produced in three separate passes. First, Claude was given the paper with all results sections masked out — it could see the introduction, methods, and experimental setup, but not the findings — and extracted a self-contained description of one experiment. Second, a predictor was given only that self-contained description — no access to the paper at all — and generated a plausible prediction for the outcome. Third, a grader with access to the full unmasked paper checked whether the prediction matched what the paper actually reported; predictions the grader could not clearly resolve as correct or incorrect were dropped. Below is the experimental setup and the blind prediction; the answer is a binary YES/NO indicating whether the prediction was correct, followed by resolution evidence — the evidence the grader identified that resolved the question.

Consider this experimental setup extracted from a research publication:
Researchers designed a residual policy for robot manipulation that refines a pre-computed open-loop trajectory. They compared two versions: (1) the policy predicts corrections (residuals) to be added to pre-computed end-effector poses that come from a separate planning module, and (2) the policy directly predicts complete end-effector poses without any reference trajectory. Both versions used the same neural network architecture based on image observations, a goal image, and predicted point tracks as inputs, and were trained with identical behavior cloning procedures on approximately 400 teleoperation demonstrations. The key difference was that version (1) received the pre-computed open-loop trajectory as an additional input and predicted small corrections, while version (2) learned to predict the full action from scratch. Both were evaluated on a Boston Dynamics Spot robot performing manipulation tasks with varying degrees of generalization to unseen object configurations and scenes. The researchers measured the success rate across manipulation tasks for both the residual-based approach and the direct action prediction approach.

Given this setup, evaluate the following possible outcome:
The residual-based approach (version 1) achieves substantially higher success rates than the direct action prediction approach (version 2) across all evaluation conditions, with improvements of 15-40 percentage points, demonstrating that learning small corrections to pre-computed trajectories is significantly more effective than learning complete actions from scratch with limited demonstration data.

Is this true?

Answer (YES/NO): NO